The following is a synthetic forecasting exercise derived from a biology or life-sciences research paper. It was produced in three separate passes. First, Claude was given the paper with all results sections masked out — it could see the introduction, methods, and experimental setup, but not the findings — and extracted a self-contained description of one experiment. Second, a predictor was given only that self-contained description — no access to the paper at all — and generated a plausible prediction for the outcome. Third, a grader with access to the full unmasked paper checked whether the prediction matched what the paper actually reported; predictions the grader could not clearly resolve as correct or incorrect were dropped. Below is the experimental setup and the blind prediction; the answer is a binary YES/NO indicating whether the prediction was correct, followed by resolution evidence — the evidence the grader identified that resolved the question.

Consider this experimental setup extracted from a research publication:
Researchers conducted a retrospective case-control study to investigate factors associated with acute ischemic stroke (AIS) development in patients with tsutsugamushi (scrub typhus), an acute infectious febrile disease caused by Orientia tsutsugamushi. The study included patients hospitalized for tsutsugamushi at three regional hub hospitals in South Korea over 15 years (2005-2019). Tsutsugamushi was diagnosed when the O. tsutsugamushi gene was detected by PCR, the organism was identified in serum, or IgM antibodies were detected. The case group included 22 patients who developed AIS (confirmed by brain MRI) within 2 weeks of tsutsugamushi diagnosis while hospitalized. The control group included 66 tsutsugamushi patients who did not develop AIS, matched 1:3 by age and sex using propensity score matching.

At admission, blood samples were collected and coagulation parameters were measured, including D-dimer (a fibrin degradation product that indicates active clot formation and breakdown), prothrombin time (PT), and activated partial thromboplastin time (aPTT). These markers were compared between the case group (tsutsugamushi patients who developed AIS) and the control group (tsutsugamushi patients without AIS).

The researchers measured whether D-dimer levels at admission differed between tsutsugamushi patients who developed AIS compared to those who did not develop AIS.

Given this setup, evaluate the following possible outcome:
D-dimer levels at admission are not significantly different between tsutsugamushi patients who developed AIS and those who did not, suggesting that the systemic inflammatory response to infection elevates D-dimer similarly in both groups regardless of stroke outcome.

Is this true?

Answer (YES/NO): NO